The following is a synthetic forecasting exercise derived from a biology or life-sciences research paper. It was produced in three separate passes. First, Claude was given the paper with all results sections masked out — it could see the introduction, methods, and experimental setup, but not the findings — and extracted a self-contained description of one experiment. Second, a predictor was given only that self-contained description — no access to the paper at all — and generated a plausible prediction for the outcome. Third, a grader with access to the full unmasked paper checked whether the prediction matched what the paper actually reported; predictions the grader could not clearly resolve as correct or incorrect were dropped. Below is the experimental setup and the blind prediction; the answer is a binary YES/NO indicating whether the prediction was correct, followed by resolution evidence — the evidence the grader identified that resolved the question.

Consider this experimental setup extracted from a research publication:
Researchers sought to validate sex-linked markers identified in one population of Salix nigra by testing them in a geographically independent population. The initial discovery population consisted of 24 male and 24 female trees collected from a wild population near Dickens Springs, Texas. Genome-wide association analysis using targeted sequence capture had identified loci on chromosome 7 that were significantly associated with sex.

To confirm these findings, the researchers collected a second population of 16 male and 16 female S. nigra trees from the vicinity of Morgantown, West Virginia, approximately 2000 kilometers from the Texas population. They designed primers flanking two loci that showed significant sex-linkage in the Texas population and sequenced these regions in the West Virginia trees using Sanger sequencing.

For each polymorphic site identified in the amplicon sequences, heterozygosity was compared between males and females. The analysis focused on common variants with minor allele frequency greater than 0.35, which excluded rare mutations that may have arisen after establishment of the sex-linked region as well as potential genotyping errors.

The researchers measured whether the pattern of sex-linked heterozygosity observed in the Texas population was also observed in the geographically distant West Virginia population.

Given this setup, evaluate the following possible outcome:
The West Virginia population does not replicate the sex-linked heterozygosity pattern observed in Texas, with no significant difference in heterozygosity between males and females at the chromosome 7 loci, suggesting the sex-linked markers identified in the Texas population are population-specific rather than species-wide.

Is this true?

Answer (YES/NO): NO